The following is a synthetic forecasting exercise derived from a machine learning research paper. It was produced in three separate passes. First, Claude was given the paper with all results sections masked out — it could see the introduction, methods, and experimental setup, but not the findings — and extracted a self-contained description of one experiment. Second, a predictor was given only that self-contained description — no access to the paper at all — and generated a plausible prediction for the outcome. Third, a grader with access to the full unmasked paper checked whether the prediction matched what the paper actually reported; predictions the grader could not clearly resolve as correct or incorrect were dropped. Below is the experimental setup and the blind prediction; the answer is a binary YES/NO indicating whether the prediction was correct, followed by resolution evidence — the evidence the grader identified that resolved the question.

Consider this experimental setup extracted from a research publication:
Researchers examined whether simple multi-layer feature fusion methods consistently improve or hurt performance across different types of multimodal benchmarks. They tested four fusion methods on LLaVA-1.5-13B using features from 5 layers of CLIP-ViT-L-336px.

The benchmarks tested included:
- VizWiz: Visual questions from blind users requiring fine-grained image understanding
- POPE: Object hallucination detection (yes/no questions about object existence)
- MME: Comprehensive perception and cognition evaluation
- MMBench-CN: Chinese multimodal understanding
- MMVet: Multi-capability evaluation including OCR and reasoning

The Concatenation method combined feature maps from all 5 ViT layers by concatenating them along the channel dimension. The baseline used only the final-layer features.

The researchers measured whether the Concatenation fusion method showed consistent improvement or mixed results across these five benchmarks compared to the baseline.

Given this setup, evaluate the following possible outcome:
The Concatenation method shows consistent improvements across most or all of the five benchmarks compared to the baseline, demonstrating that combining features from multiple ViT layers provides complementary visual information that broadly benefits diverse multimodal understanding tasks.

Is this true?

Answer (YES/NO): NO